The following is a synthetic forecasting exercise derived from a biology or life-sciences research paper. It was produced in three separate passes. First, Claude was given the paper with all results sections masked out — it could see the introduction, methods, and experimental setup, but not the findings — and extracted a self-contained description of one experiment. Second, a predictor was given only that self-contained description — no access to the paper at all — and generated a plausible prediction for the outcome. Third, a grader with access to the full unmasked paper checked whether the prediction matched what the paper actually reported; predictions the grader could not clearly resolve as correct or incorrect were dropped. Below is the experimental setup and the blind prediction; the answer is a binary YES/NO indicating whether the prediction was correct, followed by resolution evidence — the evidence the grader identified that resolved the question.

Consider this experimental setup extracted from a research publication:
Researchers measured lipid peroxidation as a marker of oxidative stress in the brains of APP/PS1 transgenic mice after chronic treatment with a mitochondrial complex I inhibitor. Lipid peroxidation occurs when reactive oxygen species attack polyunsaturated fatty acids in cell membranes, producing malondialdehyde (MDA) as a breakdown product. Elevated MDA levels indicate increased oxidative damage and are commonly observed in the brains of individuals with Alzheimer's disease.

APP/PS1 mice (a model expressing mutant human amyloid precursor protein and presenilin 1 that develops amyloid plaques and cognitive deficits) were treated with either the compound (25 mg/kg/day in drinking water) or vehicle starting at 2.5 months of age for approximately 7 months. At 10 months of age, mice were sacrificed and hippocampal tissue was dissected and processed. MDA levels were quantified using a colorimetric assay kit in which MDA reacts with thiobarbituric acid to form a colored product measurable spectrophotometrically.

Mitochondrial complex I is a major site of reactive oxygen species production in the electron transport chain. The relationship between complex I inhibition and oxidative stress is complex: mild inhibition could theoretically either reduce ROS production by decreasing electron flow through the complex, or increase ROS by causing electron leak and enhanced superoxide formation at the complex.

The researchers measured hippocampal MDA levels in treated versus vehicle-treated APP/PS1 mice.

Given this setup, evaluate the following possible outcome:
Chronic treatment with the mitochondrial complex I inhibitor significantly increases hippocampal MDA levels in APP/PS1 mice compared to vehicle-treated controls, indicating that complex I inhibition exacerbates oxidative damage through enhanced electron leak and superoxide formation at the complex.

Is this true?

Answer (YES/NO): NO